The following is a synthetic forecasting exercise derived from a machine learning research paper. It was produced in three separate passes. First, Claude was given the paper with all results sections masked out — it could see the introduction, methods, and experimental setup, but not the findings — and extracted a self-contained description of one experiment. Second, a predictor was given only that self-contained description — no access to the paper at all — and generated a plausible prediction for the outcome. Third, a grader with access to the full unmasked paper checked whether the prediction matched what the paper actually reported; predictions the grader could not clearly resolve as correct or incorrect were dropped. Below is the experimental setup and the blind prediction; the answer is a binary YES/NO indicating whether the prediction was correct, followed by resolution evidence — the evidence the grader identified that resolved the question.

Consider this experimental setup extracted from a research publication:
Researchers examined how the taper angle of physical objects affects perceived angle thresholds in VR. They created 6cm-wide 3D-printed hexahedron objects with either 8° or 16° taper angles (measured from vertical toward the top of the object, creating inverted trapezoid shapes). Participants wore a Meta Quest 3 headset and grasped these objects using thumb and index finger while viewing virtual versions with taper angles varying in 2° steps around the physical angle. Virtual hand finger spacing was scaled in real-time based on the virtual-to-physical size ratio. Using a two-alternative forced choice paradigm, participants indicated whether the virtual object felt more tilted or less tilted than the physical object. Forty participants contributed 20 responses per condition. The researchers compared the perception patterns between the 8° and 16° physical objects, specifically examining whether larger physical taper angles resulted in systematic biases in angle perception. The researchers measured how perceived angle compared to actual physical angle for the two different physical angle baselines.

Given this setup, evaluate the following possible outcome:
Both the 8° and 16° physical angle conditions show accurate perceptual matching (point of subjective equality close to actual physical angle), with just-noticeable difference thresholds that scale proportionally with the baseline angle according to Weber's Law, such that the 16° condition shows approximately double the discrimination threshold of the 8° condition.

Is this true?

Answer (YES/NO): NO